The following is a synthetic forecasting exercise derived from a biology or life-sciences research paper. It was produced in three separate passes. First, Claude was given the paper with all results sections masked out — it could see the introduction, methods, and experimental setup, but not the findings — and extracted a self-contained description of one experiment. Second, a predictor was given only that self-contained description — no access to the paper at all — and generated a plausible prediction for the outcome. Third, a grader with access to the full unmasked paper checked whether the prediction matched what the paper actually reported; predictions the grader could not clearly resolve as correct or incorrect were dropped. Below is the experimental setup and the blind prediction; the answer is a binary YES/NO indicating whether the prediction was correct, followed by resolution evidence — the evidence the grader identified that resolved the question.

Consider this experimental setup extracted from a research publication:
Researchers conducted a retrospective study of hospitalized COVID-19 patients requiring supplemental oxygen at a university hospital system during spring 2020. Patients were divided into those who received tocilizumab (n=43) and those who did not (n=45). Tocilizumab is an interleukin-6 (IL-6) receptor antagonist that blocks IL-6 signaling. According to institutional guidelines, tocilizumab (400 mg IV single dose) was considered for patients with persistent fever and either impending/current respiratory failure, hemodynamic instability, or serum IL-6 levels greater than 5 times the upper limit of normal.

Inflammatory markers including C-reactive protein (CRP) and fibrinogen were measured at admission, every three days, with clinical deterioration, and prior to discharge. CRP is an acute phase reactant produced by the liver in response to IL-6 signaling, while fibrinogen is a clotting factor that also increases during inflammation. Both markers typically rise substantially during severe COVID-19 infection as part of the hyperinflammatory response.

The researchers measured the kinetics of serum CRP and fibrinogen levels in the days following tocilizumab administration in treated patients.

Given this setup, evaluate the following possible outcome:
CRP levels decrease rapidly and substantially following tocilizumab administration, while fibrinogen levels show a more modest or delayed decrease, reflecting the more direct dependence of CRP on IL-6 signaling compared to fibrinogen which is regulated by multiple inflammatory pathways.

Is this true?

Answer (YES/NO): NO